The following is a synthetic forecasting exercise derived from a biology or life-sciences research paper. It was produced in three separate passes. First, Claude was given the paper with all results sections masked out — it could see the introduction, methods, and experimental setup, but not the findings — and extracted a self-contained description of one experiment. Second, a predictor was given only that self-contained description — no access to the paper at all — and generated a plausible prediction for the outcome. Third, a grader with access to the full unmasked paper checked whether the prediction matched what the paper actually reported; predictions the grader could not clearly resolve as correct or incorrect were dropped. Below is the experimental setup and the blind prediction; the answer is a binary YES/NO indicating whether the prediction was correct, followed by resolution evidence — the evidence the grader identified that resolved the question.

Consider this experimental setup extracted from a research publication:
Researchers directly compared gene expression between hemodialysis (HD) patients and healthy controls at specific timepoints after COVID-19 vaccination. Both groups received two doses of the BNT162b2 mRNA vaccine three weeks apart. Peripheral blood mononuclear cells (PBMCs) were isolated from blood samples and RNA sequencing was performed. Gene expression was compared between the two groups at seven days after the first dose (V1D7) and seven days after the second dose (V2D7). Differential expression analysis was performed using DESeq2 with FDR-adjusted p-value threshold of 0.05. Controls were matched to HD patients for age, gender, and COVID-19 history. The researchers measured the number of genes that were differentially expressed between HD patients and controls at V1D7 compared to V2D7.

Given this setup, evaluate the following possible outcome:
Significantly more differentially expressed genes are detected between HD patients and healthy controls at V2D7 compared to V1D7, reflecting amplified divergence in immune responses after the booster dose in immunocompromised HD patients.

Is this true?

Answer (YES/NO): YES